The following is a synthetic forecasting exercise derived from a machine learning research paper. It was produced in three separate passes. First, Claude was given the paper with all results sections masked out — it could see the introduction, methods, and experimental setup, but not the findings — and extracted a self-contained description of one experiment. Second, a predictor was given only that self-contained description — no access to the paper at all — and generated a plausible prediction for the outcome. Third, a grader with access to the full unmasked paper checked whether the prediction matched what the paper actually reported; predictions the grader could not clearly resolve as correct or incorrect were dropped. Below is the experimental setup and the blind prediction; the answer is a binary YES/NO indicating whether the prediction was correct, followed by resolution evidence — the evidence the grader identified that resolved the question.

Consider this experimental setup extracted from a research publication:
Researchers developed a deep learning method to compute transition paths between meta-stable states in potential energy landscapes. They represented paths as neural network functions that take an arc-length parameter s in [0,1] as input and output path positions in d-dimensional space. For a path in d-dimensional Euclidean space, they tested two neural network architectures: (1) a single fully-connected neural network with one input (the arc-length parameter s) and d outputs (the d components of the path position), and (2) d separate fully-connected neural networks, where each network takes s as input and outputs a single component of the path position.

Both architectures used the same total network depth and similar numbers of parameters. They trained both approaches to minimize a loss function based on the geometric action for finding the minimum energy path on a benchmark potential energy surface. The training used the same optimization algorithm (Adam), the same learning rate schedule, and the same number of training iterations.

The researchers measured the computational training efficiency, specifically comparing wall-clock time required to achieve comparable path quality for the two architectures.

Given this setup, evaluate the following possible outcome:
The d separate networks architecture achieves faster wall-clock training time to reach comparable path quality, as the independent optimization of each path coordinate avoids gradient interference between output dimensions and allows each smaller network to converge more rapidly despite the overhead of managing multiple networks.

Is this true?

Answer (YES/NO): NO